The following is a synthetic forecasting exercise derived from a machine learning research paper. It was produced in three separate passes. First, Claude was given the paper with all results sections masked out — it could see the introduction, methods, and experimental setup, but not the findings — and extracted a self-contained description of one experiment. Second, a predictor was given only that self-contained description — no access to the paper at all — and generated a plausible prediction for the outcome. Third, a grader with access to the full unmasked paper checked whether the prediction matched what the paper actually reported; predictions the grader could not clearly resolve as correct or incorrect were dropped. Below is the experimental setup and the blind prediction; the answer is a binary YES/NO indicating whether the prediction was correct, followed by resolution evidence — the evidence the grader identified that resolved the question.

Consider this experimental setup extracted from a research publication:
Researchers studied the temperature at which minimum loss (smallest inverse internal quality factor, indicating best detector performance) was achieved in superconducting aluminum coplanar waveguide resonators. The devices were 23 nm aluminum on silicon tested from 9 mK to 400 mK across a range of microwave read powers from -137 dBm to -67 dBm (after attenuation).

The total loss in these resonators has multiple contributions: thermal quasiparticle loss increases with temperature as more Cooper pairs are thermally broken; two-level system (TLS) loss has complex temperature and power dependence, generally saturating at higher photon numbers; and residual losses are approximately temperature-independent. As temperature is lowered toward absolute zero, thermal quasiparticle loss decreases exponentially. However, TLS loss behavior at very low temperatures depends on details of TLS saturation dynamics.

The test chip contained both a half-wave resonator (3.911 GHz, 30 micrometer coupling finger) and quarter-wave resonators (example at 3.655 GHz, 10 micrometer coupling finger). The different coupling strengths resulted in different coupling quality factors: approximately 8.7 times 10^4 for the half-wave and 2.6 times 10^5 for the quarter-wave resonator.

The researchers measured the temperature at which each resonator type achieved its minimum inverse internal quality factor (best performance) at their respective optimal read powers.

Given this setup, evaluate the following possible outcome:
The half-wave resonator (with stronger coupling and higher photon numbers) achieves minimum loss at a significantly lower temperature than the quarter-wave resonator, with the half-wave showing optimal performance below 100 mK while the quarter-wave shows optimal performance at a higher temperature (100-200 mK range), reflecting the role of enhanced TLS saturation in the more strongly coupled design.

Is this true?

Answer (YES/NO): NO